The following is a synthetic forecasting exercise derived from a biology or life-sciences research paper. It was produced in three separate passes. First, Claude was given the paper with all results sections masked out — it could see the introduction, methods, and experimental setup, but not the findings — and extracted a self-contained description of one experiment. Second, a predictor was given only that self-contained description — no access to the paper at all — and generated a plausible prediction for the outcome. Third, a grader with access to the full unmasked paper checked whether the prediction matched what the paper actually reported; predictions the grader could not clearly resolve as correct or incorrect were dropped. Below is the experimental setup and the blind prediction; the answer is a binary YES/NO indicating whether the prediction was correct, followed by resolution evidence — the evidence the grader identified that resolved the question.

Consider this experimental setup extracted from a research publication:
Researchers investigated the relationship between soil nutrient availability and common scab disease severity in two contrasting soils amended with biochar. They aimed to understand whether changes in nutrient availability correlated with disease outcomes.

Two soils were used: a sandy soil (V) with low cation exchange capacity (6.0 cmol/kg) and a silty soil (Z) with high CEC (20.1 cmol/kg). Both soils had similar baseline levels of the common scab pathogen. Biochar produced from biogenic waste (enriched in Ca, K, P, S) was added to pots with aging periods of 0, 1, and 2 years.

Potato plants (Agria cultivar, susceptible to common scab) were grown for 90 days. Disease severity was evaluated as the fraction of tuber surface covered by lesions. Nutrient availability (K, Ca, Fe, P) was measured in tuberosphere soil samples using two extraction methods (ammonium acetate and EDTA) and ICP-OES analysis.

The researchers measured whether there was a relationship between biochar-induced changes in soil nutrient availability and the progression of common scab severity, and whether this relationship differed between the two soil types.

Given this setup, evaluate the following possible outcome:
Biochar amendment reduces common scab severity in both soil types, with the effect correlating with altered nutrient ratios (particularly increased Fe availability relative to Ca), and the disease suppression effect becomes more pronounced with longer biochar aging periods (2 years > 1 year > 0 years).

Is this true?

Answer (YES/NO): NO